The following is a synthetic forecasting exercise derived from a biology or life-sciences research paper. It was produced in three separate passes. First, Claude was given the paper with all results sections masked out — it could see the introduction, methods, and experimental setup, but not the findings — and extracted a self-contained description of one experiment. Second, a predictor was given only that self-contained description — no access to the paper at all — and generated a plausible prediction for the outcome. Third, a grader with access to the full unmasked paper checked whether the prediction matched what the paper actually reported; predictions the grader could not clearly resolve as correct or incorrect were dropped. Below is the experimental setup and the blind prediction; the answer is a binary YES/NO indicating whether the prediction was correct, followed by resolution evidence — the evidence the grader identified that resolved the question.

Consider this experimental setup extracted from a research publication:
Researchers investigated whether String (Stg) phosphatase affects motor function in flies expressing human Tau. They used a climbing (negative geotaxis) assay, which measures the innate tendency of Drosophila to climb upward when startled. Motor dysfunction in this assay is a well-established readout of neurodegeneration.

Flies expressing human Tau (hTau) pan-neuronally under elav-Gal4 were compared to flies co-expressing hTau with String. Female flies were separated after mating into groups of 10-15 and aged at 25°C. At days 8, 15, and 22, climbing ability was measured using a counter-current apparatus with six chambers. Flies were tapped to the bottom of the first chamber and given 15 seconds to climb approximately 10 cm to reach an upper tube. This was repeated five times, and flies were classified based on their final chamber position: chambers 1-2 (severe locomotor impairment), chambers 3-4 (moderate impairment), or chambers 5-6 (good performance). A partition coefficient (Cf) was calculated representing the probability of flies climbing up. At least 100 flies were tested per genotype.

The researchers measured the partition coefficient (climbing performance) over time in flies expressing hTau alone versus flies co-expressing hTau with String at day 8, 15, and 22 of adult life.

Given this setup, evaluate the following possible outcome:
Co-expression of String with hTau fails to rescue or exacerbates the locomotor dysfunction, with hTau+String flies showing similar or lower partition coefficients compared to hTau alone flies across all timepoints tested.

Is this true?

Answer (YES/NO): NO